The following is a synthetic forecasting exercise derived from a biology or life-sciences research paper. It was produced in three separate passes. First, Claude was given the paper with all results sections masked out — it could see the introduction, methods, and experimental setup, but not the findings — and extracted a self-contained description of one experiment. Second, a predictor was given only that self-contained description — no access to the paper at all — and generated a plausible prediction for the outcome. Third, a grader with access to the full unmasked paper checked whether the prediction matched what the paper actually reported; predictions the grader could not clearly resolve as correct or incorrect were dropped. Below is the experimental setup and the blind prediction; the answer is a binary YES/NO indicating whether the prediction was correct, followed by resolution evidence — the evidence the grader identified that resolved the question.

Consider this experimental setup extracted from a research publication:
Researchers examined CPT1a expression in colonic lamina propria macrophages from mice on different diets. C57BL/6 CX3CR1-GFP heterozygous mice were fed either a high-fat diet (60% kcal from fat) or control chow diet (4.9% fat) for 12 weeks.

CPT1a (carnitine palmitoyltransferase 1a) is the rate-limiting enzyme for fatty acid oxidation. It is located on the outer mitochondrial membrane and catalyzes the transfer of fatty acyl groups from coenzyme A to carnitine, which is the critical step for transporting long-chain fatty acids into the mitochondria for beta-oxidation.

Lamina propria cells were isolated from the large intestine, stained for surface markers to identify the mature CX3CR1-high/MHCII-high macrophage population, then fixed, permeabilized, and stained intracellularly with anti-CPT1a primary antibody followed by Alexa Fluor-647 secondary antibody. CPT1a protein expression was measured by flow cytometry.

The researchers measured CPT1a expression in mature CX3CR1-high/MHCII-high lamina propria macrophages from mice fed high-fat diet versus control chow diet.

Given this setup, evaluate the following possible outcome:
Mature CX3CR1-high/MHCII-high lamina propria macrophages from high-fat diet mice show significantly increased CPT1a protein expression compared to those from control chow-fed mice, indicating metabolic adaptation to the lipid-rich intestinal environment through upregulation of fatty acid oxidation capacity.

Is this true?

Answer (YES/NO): YES